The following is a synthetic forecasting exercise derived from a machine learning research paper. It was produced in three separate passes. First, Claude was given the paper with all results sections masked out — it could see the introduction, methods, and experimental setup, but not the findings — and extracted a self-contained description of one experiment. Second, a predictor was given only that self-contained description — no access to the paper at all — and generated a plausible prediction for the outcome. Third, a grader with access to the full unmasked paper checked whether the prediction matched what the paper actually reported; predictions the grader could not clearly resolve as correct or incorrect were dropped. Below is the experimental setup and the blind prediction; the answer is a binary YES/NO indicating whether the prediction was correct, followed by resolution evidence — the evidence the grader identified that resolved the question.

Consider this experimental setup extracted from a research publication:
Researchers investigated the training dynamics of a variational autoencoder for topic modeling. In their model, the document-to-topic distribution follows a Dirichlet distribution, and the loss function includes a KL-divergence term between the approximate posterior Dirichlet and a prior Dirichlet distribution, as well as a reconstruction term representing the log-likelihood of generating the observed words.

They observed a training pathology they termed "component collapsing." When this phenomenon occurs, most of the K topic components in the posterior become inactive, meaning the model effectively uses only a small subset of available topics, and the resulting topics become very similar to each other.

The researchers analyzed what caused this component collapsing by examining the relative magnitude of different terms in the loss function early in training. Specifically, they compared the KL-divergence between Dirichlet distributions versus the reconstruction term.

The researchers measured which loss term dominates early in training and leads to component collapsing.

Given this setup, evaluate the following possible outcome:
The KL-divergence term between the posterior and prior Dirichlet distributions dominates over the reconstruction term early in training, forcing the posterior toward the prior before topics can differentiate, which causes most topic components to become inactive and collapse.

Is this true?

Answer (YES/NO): YES